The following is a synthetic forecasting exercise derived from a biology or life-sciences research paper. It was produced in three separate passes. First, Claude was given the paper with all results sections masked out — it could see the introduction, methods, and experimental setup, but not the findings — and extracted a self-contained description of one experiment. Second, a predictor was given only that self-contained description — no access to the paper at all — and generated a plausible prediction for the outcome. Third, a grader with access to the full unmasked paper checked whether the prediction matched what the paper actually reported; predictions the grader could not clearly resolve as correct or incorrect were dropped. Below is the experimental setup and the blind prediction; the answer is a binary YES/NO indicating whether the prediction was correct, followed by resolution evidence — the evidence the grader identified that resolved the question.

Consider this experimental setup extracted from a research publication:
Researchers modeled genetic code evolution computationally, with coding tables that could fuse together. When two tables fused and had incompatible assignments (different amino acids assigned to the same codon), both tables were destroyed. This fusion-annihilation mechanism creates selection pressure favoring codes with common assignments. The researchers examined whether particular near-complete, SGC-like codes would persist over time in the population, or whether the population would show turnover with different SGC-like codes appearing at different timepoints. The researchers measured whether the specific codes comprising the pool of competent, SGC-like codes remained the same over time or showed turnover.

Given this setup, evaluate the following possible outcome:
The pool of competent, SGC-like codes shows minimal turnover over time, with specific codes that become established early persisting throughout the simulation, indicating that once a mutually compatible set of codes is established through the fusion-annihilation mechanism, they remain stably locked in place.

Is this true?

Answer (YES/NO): NO